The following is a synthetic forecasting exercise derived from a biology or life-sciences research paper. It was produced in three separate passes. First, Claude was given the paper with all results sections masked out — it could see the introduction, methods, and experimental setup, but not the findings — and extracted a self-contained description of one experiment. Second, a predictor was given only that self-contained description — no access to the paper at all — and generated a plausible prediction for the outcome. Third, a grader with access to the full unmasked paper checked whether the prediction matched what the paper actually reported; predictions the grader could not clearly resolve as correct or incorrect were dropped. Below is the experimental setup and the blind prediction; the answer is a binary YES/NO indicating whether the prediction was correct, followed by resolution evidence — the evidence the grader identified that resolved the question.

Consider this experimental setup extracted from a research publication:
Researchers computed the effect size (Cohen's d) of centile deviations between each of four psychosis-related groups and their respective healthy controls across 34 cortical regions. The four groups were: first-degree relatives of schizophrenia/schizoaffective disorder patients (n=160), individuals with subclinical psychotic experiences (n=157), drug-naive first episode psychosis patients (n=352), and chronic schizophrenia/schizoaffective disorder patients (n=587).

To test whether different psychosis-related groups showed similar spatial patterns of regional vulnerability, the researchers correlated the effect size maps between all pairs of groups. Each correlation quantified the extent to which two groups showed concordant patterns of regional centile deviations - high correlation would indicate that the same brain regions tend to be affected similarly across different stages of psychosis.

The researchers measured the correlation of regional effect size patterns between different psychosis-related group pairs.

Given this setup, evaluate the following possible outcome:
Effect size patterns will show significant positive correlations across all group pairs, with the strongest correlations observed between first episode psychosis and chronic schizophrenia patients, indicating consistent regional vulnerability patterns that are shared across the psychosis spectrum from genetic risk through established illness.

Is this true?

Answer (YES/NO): NO